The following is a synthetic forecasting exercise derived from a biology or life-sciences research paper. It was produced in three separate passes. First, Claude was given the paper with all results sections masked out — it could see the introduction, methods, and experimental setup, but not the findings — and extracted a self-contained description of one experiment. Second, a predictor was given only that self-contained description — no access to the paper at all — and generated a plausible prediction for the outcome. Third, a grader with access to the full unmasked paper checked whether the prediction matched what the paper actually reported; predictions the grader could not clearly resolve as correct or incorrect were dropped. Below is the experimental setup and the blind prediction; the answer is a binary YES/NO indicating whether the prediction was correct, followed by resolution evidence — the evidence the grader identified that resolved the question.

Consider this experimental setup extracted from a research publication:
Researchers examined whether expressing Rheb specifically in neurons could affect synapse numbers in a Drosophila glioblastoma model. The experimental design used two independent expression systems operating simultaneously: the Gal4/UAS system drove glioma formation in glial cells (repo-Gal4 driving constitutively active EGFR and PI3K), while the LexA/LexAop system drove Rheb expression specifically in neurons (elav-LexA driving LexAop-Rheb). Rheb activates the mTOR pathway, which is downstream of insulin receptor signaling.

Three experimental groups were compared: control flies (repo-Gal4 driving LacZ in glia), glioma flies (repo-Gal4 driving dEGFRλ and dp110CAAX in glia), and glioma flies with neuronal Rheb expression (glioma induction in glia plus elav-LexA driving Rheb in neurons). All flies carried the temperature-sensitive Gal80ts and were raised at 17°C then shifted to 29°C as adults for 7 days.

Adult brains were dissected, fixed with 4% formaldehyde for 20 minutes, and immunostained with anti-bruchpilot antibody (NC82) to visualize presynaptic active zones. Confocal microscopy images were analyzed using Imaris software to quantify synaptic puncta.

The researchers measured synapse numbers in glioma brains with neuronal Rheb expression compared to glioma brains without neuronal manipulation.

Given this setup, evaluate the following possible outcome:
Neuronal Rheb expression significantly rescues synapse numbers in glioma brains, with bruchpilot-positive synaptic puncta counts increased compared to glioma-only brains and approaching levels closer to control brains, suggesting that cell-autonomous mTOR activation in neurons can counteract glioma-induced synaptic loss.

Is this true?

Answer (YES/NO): YES